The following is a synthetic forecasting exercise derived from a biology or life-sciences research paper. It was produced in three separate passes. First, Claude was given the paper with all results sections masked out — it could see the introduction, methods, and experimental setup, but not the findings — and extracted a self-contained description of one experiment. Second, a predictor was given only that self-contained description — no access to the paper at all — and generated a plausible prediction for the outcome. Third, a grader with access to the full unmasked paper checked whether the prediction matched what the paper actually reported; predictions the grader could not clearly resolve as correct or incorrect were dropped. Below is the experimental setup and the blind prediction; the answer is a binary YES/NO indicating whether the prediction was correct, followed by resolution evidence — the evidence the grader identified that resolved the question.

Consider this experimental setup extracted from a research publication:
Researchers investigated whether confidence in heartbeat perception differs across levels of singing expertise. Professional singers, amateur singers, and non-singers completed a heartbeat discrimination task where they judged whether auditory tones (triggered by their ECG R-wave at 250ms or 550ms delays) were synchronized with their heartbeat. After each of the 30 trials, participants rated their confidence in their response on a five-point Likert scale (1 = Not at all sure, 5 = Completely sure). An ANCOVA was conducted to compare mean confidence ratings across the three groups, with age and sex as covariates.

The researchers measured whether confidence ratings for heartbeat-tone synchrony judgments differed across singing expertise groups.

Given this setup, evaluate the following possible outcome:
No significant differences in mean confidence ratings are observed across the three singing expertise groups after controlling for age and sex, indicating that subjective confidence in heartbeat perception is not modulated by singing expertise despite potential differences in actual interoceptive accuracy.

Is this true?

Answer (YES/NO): YES